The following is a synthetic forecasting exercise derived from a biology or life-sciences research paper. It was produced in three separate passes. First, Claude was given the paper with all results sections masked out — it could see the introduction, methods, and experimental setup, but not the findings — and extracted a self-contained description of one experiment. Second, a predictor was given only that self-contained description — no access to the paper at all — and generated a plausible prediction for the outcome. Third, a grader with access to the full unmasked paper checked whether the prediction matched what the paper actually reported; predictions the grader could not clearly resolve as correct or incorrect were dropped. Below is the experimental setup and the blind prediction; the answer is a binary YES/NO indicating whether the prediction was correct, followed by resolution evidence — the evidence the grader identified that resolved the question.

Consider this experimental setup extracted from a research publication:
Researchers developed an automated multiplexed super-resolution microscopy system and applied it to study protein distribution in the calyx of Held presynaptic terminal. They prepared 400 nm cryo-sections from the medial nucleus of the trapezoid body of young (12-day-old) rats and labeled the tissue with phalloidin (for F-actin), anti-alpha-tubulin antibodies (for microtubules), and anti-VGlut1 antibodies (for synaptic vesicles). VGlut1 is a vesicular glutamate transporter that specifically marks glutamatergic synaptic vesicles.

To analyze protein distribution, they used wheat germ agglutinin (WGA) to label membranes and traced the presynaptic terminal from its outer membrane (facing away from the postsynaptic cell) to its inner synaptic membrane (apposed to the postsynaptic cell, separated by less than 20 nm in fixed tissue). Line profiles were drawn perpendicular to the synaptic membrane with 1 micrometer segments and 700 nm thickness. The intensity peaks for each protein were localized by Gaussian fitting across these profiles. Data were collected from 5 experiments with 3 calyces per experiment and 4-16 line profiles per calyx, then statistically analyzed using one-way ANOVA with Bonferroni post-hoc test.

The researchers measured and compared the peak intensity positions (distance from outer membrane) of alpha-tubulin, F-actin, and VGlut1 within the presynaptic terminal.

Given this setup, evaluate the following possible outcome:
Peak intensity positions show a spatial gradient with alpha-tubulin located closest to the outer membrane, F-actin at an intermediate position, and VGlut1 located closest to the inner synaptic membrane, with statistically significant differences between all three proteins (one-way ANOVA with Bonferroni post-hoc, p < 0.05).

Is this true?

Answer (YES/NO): NO